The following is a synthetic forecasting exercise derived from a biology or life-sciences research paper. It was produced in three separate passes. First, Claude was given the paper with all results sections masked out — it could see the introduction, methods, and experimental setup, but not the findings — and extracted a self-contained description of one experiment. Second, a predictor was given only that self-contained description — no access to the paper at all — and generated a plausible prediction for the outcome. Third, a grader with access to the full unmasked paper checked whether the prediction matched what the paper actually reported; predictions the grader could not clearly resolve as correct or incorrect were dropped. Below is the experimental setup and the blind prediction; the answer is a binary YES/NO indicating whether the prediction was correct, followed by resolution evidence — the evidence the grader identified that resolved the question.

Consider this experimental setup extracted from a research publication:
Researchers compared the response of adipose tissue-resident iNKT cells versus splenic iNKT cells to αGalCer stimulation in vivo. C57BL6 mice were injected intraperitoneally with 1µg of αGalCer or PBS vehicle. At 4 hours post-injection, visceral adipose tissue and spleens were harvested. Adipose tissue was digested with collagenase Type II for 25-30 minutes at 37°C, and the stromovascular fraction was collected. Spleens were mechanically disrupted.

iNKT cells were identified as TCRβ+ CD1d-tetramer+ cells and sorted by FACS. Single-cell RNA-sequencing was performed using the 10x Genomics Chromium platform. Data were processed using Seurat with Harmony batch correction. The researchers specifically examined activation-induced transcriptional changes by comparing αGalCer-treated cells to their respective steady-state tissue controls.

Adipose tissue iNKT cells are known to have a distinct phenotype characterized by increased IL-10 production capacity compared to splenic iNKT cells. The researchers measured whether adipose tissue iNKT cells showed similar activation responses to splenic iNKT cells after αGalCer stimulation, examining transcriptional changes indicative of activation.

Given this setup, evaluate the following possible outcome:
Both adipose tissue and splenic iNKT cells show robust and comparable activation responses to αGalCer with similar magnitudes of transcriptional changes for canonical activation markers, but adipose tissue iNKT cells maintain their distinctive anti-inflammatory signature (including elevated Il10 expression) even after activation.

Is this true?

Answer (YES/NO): NO